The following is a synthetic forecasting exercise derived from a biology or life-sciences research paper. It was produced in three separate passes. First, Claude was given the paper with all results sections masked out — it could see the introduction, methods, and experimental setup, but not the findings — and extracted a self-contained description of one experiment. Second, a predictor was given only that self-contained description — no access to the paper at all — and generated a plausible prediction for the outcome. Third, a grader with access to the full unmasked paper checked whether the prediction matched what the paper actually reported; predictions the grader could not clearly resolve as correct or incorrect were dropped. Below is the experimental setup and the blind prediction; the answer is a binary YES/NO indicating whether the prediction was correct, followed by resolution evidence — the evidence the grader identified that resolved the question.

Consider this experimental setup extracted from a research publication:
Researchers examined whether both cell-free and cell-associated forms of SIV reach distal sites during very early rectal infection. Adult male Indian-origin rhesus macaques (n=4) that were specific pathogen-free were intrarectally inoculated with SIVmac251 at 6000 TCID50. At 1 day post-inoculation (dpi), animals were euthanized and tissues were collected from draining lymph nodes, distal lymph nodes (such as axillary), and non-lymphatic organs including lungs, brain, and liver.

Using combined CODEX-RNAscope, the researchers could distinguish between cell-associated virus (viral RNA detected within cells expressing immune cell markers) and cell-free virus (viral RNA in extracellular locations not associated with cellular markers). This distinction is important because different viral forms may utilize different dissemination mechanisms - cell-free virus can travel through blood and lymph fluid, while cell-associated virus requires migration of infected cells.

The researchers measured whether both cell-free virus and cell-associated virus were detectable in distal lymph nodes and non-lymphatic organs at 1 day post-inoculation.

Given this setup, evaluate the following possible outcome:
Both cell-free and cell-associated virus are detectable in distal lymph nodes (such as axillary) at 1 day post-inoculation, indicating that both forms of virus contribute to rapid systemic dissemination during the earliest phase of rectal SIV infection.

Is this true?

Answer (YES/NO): YES